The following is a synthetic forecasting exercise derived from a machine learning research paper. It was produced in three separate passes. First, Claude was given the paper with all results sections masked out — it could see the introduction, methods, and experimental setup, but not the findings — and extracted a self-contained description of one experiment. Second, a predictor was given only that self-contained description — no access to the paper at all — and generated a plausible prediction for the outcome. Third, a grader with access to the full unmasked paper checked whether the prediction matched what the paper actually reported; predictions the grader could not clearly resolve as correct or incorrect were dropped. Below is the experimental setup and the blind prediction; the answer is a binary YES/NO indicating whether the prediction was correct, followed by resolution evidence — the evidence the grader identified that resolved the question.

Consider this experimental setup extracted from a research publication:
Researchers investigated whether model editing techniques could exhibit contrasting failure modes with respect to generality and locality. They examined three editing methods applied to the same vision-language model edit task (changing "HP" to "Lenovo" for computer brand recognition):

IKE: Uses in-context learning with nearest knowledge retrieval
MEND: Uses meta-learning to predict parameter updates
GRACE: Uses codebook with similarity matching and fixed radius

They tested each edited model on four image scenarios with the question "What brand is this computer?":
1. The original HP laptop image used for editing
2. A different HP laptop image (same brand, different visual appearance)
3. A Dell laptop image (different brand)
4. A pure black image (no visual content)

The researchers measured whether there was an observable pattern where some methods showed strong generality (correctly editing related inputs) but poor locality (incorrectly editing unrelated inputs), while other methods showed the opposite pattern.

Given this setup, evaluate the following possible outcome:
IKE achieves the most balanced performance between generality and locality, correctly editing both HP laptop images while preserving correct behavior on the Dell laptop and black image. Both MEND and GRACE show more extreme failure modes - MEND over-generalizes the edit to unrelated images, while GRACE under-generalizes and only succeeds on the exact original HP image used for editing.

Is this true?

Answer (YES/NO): NO